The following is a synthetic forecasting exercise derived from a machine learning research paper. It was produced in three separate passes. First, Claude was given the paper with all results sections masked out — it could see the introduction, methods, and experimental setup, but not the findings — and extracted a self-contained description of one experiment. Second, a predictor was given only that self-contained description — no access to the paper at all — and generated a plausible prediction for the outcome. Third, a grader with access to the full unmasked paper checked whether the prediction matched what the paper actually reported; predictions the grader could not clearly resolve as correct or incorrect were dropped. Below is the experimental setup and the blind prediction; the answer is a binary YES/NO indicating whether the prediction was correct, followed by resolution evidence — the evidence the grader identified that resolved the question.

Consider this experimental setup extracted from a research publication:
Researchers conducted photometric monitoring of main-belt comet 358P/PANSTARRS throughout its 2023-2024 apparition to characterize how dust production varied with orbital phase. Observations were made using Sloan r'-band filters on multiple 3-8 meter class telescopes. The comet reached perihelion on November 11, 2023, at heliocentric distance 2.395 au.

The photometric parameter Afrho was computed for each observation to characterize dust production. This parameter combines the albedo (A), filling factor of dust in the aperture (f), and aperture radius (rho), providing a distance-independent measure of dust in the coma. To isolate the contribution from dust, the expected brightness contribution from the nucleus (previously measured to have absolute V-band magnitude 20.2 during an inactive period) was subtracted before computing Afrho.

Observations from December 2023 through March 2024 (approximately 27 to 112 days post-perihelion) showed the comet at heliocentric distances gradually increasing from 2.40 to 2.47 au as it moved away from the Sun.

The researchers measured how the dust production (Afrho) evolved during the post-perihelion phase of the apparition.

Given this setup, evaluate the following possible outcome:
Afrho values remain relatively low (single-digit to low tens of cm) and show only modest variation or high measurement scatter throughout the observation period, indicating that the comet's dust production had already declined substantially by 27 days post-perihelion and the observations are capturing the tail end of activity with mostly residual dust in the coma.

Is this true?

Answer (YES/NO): NO